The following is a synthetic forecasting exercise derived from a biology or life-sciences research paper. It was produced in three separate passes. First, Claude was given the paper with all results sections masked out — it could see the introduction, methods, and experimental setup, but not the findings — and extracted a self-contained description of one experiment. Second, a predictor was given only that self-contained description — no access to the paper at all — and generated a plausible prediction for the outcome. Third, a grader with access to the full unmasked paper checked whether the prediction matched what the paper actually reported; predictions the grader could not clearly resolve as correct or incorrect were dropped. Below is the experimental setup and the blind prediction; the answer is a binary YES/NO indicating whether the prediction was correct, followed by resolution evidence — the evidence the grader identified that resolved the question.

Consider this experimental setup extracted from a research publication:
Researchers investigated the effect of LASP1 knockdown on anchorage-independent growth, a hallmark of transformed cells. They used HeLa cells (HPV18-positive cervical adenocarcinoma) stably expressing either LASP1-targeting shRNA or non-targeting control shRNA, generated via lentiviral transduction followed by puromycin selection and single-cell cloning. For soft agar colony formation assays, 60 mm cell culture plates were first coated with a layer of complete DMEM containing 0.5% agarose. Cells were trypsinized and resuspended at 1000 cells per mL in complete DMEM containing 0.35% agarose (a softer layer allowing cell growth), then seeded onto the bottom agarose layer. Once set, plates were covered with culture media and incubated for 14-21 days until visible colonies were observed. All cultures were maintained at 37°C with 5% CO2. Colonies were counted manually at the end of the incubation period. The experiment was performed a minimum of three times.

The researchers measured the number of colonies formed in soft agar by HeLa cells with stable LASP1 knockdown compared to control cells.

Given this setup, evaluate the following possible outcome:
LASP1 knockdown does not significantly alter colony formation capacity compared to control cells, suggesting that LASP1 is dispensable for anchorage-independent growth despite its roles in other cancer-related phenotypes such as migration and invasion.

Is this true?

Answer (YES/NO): NO